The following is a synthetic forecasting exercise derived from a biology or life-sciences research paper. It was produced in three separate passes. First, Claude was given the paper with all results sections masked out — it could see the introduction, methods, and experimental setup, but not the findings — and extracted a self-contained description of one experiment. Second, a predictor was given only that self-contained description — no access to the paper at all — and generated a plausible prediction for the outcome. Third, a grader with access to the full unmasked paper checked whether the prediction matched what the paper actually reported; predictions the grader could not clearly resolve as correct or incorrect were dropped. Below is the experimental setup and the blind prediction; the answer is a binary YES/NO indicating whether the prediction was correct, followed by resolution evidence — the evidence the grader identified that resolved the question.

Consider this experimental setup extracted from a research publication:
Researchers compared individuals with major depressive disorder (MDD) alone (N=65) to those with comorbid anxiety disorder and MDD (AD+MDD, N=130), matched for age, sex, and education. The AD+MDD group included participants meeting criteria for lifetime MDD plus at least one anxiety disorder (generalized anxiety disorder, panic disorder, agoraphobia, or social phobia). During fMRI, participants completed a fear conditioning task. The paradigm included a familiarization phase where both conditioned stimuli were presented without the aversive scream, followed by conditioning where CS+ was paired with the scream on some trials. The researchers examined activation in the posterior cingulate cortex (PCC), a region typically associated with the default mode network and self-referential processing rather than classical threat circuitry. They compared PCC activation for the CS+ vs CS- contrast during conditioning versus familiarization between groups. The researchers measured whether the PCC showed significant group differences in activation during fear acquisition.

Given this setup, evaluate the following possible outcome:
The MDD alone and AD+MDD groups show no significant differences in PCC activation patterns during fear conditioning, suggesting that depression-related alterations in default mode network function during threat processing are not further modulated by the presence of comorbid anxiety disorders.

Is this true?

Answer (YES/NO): NO